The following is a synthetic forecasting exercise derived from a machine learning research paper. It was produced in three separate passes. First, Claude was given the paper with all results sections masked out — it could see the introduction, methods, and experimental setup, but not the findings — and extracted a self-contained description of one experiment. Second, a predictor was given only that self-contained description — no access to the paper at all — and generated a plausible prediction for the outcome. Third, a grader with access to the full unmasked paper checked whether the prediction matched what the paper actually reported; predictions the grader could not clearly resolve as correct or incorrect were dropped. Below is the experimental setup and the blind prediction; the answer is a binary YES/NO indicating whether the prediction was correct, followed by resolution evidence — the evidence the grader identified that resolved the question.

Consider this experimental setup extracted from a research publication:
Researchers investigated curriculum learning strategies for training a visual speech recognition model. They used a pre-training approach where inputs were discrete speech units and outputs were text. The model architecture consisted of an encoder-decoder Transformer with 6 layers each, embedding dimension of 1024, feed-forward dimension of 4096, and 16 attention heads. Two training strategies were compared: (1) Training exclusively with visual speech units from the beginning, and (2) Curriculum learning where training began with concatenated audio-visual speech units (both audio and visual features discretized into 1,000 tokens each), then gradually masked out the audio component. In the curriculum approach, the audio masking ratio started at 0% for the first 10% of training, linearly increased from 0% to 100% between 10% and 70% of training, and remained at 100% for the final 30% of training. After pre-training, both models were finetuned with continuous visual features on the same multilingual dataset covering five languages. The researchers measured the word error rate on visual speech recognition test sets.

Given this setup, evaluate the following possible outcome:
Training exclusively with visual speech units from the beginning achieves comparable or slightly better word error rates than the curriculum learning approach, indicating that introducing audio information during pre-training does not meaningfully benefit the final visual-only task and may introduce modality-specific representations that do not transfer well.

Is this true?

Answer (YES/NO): NO